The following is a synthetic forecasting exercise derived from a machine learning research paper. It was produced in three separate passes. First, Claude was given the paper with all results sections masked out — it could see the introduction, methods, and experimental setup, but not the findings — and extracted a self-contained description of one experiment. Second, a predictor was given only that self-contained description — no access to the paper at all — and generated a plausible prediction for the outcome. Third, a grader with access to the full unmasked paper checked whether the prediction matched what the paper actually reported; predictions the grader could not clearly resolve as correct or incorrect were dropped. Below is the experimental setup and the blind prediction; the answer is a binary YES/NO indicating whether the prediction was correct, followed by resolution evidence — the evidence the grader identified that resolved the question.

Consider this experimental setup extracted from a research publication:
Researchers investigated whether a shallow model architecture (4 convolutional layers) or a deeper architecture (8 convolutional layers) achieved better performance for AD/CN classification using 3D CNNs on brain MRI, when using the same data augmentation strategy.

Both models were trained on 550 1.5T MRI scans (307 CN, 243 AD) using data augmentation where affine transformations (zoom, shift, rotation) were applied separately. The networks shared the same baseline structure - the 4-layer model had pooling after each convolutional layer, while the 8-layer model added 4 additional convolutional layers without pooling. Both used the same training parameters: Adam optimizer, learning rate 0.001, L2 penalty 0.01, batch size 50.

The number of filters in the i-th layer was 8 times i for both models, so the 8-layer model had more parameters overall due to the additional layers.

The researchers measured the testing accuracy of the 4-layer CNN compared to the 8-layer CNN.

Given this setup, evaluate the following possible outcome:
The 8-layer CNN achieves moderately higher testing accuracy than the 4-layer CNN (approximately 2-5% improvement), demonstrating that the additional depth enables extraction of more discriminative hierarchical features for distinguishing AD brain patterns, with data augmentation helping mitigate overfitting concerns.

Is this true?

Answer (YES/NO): YES